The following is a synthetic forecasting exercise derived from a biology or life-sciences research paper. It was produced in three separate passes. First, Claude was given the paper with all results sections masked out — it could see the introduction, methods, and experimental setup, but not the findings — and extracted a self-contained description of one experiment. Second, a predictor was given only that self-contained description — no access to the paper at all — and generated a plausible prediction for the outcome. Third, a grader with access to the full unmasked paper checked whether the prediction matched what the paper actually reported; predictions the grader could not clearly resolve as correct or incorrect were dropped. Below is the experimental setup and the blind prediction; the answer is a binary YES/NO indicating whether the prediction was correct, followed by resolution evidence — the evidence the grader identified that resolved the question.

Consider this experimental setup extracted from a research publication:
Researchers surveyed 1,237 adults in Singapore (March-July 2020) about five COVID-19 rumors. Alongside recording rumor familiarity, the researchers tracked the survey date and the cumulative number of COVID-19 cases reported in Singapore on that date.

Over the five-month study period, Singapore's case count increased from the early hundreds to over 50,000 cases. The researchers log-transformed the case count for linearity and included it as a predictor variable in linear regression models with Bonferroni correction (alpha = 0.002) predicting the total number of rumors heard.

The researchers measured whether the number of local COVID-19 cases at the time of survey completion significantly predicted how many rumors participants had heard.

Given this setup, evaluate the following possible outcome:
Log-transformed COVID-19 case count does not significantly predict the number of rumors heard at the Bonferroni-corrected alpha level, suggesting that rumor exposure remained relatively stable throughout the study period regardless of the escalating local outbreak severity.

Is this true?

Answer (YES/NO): NO